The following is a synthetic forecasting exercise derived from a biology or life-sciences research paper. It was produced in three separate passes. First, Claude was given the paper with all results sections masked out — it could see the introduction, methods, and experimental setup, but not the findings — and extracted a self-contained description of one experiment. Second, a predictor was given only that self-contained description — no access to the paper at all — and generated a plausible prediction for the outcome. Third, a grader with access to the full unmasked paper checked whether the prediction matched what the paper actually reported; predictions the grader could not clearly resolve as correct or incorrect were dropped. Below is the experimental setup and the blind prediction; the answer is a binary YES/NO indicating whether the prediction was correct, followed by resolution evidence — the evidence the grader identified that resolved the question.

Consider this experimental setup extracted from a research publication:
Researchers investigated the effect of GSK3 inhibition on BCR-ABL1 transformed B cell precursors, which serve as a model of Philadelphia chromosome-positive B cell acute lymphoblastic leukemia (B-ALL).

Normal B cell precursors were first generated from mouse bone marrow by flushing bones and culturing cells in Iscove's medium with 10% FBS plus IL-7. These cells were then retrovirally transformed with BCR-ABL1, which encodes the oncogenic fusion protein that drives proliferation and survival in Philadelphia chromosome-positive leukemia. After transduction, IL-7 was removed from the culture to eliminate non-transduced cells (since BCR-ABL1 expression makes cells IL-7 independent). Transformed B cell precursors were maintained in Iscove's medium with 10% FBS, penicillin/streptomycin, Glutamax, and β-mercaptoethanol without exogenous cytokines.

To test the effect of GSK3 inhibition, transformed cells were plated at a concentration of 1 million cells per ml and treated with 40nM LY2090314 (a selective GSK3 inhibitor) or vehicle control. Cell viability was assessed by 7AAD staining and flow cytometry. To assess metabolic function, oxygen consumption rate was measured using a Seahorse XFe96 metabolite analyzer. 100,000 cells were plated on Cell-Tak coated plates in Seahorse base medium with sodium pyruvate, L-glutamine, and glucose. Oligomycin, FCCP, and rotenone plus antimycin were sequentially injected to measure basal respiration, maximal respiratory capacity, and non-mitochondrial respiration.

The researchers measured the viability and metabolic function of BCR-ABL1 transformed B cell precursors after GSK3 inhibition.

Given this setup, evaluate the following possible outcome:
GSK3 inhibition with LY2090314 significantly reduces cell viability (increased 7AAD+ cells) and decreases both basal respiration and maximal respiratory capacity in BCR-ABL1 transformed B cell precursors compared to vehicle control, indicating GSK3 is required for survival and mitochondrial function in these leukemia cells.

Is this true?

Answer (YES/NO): YES